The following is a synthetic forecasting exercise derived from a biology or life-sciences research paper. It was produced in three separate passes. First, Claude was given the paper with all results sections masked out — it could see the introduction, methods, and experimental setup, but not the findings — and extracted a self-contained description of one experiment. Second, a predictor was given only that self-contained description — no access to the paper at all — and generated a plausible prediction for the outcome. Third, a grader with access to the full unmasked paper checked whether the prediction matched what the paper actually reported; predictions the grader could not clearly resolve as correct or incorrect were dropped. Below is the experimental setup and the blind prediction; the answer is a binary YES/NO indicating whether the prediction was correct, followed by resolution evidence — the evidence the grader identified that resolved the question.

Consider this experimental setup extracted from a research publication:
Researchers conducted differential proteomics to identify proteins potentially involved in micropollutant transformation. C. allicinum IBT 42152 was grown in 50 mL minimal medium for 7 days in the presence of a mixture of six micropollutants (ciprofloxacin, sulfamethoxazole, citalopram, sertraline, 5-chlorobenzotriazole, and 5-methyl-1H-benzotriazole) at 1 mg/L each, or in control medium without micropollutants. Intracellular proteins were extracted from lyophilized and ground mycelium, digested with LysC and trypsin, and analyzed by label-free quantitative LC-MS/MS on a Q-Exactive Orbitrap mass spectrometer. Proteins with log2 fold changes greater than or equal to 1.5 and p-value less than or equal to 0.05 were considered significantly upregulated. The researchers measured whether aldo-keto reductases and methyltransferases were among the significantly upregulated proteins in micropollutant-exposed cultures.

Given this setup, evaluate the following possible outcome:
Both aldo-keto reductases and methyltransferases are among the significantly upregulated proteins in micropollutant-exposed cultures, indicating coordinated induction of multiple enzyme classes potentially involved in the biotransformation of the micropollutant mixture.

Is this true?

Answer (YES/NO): YES